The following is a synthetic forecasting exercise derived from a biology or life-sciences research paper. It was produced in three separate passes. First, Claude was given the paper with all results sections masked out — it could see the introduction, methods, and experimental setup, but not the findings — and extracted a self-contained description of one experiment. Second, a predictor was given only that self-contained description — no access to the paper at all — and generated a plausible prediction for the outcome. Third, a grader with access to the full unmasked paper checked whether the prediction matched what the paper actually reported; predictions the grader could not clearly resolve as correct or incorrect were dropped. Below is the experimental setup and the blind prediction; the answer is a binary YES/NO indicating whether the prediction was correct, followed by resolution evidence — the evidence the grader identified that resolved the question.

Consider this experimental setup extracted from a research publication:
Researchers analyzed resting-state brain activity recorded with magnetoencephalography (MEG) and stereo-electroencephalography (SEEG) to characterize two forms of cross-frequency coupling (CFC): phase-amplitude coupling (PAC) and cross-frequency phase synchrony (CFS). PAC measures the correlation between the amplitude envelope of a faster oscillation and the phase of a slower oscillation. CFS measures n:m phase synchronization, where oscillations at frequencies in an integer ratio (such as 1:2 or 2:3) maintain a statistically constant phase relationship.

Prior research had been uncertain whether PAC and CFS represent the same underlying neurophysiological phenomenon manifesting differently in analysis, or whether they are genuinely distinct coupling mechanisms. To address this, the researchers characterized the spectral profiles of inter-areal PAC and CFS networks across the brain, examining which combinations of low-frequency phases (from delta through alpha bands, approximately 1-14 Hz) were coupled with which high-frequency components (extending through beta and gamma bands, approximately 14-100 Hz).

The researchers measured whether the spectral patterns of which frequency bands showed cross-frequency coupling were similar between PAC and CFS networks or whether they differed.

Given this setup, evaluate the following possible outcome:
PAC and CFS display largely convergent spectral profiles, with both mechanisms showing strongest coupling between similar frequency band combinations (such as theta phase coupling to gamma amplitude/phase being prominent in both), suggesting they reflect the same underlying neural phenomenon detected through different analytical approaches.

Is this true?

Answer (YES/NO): NO